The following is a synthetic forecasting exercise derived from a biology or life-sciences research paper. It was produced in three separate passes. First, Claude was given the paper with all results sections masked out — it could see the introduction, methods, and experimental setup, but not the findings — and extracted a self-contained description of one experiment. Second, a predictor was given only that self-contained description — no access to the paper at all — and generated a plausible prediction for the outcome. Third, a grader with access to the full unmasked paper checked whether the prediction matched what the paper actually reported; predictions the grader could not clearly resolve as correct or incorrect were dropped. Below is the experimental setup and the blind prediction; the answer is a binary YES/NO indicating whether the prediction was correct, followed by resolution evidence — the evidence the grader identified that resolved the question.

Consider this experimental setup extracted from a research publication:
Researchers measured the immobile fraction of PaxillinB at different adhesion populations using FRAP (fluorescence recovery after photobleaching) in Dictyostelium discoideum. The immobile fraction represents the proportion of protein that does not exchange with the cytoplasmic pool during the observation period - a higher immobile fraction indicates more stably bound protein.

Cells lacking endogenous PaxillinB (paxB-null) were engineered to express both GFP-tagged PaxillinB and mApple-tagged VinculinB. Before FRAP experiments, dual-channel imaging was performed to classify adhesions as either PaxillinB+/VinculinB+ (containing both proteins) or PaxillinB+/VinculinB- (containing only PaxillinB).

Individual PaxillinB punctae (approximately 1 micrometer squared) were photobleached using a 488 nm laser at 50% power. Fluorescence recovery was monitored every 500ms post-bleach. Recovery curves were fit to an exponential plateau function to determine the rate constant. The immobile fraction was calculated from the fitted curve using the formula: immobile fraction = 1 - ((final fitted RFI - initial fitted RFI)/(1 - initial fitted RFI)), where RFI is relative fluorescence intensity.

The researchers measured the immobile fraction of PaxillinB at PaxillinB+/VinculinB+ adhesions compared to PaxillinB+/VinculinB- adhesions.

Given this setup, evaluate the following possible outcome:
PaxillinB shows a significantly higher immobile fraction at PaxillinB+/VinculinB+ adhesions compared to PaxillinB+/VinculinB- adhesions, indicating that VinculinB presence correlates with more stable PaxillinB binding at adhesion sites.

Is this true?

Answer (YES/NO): NO